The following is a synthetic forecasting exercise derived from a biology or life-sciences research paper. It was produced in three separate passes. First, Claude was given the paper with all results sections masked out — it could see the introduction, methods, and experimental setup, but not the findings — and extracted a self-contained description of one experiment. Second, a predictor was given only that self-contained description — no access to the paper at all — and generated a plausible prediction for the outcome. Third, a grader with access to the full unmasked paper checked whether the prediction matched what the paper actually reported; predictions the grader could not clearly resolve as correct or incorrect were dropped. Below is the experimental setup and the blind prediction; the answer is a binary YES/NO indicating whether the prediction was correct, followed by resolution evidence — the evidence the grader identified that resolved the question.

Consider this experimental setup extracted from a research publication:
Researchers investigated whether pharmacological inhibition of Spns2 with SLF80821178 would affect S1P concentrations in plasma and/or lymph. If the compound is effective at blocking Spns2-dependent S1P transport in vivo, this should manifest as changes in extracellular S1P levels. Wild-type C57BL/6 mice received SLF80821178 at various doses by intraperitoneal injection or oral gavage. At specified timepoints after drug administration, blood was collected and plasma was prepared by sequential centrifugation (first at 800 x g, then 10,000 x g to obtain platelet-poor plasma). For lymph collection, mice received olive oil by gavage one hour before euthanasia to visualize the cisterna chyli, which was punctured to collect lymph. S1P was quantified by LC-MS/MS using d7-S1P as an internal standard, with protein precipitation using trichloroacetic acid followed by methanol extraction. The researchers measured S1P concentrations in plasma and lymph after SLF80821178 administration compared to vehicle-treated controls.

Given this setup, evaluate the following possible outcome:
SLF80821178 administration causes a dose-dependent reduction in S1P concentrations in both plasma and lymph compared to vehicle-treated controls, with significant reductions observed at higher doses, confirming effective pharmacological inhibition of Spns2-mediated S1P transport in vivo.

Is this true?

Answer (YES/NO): NO